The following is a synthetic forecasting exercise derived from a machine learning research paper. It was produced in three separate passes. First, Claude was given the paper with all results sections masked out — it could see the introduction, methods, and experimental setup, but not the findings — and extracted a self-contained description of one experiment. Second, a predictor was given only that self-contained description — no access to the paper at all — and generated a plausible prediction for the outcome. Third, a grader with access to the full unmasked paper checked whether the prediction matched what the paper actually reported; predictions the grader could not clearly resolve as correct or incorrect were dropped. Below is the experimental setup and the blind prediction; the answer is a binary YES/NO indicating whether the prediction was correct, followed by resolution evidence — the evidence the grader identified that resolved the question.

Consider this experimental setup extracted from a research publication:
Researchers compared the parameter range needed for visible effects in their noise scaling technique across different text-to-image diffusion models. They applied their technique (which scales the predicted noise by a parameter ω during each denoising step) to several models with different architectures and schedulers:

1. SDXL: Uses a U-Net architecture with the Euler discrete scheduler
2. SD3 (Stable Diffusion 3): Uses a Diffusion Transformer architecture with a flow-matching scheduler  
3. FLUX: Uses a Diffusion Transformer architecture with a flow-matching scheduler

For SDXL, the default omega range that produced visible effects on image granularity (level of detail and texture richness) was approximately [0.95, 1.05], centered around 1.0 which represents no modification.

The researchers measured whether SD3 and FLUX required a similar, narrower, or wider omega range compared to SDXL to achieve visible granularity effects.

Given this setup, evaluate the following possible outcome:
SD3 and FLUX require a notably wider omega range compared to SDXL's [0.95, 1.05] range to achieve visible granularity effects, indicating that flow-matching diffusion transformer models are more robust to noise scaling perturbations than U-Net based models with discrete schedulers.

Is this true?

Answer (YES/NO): YES